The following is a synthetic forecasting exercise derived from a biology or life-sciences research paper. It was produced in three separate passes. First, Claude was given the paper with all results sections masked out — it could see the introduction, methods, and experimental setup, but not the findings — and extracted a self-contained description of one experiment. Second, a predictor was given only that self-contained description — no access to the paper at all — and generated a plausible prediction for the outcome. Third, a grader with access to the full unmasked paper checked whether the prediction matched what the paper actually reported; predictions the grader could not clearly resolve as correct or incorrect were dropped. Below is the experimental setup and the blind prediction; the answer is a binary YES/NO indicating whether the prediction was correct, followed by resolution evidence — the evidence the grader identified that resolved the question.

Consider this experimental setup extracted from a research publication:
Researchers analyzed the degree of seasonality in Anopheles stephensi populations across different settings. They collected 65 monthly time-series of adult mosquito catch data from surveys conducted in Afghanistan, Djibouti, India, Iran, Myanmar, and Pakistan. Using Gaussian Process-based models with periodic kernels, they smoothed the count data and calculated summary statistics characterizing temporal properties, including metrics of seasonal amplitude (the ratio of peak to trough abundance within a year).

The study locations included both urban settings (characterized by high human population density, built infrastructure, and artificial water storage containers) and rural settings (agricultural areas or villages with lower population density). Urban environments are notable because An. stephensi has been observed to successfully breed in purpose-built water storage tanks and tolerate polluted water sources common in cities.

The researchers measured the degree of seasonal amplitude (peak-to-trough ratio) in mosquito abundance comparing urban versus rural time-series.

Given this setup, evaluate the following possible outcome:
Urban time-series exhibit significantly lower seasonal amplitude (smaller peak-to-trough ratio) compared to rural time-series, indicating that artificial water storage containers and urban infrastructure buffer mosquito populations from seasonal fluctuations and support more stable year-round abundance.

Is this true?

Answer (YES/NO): NO